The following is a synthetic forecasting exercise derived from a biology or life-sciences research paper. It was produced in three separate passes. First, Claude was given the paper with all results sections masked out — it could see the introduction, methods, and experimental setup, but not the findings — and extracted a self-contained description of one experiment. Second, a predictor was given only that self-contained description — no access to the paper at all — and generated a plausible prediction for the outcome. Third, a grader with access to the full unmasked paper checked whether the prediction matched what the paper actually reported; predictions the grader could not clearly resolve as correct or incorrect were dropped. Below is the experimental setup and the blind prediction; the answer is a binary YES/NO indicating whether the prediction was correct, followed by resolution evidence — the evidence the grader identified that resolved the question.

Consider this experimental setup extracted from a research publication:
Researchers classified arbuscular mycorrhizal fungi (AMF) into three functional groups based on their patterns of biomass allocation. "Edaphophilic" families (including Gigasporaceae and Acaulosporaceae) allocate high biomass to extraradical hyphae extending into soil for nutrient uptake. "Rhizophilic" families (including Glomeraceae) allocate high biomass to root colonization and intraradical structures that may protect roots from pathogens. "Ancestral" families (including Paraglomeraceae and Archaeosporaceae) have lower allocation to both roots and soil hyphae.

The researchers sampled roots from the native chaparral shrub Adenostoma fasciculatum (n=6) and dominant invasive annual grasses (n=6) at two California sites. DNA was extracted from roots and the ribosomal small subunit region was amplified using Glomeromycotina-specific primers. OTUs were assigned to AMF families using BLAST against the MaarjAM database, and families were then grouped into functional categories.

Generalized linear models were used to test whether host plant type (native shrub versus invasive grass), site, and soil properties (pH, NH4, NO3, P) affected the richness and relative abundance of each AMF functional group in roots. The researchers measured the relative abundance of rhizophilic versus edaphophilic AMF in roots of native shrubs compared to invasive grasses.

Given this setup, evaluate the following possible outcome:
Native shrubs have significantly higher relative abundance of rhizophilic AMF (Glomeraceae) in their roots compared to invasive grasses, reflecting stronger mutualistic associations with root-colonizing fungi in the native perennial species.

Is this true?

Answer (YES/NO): YES